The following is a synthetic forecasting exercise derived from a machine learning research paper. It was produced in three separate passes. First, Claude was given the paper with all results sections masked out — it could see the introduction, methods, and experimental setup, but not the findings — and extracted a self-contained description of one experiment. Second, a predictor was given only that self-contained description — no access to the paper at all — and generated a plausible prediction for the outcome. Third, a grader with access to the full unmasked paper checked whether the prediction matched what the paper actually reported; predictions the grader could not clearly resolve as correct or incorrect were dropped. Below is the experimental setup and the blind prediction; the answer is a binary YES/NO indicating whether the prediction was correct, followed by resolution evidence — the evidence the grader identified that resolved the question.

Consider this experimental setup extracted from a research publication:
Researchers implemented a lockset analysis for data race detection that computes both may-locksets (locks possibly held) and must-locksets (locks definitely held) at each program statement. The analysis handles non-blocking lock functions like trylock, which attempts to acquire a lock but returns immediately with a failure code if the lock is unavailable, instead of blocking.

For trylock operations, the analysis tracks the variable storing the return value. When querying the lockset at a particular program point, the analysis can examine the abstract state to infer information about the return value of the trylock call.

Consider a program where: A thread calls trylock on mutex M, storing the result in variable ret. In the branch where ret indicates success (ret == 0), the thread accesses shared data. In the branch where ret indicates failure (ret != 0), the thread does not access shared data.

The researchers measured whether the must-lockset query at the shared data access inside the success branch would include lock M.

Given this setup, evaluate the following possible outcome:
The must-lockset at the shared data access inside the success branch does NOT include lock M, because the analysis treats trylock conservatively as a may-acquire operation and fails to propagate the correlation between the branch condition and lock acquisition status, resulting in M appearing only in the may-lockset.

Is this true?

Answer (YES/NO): NO